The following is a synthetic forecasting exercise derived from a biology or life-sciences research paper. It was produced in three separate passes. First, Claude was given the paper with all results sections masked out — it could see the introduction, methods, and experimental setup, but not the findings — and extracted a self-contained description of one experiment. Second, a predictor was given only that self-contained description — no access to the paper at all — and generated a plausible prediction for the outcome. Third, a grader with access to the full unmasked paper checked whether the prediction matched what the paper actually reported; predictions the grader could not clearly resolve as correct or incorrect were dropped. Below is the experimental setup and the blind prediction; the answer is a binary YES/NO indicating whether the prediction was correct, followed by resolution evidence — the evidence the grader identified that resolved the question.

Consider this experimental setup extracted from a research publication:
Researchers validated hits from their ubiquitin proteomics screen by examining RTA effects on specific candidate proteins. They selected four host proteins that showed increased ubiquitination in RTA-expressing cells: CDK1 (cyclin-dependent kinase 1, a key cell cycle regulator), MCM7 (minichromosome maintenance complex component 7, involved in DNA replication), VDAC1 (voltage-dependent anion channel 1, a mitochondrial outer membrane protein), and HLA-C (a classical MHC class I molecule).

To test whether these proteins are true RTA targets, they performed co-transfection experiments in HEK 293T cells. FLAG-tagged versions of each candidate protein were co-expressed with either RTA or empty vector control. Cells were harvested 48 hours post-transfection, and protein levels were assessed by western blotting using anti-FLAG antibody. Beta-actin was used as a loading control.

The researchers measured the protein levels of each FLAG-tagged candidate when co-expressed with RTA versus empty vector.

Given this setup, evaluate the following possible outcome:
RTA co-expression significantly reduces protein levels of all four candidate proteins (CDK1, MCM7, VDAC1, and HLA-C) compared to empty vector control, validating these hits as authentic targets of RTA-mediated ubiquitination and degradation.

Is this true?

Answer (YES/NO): YES